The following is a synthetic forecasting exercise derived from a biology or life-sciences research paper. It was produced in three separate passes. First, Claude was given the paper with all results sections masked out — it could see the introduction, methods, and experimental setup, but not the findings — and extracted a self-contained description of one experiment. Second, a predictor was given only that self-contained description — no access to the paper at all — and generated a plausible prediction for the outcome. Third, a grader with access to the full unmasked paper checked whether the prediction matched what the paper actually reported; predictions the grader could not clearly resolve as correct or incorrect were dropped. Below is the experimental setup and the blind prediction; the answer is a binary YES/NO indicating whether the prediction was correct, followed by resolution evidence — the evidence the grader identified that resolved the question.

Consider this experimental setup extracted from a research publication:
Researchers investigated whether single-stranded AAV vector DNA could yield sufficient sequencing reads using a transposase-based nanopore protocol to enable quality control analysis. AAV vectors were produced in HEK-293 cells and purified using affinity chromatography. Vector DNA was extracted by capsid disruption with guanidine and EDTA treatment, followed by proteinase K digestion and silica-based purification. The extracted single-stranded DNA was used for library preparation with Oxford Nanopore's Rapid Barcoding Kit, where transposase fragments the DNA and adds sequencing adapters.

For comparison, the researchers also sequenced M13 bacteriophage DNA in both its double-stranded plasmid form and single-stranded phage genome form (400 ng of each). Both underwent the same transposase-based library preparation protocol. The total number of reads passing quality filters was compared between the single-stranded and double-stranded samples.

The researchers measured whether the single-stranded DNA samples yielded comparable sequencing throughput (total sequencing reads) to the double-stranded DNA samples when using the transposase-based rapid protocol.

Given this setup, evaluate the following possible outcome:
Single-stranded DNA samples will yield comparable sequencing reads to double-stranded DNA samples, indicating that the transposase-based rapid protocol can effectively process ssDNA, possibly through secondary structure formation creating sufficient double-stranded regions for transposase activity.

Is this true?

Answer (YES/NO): NO